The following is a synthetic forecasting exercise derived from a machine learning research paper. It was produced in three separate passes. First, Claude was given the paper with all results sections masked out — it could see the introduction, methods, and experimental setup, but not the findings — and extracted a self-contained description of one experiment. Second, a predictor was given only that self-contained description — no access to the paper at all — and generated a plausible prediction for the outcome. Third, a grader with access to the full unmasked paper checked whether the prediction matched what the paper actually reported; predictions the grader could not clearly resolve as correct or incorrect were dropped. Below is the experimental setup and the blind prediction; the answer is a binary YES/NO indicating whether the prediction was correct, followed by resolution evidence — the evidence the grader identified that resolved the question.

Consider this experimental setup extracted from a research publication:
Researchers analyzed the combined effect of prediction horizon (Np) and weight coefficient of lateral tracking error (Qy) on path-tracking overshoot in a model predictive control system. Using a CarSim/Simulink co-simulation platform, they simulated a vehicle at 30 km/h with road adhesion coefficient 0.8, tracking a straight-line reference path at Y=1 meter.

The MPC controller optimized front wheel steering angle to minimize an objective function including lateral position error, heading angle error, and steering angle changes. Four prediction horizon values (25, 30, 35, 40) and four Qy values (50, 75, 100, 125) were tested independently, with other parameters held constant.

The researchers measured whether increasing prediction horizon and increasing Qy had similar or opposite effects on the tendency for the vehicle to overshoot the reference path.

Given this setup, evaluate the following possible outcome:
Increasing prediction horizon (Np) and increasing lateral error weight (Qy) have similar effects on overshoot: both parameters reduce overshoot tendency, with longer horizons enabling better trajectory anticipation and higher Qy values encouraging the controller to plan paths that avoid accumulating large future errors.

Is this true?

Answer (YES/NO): NO